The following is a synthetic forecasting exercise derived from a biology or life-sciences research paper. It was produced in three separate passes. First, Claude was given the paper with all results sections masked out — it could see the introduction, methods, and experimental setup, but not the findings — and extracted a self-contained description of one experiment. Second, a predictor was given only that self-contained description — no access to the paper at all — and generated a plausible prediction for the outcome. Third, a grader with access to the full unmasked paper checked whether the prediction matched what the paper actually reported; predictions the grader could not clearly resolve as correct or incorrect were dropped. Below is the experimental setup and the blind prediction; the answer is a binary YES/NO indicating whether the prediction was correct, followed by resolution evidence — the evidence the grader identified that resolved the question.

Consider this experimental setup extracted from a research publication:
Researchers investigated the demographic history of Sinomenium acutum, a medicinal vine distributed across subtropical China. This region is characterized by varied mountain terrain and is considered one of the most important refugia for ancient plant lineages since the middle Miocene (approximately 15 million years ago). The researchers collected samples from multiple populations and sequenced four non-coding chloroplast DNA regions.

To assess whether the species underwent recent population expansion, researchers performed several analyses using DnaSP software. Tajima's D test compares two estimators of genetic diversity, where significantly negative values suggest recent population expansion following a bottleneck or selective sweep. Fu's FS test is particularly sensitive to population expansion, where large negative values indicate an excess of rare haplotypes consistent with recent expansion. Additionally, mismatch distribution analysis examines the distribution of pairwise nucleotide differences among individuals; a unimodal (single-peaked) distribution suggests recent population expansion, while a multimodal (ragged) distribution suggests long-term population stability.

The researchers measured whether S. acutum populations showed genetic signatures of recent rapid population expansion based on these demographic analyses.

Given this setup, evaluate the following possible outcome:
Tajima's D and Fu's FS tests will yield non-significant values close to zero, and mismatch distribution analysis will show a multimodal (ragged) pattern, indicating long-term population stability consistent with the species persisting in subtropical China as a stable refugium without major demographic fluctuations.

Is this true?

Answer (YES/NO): NO